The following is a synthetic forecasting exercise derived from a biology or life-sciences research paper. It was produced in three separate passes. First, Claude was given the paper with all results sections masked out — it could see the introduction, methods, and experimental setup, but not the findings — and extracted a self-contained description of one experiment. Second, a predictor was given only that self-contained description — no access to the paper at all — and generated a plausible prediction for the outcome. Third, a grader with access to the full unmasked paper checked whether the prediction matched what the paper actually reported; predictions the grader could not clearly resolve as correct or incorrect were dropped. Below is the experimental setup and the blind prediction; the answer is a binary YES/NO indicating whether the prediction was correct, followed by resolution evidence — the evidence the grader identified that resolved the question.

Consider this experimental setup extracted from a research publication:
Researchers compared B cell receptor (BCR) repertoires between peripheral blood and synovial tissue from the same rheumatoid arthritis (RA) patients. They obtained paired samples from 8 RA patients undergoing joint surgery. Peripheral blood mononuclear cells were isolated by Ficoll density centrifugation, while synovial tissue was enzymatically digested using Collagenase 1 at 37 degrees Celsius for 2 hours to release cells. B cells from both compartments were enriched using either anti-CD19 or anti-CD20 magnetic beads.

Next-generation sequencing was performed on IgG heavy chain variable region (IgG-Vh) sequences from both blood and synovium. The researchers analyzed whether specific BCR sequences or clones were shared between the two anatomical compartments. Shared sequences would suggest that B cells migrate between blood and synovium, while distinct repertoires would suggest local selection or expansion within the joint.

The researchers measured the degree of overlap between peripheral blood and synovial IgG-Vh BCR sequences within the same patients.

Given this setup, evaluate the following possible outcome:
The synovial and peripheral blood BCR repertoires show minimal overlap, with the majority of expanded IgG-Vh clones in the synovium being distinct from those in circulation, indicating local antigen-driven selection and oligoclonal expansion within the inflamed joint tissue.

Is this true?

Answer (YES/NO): YES